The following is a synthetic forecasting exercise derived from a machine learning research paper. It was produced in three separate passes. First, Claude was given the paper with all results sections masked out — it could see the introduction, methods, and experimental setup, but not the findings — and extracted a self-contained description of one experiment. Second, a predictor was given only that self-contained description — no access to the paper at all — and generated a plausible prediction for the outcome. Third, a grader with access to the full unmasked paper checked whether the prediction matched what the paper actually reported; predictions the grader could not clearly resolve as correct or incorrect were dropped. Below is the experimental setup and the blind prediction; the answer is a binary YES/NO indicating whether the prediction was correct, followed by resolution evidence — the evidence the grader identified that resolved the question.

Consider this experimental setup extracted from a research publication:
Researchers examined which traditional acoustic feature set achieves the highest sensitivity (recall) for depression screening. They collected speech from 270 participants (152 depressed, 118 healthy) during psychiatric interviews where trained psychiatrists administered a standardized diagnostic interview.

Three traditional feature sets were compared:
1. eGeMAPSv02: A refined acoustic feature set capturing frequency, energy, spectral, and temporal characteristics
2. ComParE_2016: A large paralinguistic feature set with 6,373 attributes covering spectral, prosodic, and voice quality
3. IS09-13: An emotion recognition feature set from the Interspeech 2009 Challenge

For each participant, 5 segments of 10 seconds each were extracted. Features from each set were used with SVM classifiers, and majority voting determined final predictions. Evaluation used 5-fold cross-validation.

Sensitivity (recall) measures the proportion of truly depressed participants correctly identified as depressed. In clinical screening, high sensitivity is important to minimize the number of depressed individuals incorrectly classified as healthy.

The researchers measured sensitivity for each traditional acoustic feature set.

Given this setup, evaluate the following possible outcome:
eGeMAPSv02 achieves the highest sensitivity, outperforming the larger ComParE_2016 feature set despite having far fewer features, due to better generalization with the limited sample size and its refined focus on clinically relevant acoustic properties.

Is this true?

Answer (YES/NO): NO